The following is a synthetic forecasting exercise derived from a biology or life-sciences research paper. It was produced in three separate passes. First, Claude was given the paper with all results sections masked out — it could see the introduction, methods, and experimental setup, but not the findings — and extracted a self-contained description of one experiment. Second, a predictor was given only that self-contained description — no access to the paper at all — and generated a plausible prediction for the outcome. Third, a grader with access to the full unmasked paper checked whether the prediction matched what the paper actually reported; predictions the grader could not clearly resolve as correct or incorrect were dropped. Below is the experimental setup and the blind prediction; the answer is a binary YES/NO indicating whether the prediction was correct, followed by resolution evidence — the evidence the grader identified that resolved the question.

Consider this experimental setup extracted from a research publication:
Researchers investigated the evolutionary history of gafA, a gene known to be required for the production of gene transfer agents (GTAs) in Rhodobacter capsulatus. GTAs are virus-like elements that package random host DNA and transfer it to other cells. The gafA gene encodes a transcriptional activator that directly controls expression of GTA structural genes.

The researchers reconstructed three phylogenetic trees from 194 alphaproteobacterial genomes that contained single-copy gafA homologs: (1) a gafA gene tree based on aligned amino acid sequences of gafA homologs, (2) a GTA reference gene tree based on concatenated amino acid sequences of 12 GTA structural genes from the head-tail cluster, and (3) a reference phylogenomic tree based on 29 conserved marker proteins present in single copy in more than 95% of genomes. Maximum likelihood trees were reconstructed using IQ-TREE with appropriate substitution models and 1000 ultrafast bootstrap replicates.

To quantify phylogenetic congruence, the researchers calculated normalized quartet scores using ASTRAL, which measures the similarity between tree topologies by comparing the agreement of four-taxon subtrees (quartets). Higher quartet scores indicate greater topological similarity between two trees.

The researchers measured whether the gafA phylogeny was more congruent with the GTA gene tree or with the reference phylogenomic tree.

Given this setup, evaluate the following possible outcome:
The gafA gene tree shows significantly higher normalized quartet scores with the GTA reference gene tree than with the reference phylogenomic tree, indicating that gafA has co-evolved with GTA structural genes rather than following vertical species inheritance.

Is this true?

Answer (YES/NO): NO